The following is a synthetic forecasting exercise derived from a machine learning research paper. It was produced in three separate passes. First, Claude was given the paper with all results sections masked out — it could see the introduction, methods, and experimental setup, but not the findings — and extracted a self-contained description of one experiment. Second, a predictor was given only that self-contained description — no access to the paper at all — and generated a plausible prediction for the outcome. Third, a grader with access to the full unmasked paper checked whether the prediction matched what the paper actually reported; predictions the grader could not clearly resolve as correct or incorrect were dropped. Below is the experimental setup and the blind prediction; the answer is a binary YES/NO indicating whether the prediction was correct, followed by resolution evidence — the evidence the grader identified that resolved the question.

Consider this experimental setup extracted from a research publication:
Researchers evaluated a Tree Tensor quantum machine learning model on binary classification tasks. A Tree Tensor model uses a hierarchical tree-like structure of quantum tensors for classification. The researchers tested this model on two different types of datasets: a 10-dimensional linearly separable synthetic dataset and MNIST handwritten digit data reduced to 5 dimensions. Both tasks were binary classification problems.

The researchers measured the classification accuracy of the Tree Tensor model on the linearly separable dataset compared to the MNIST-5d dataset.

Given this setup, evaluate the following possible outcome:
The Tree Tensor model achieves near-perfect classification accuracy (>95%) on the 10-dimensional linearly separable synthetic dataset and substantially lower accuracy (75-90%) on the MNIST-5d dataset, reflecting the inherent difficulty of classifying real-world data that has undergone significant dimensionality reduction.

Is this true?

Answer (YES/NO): NO